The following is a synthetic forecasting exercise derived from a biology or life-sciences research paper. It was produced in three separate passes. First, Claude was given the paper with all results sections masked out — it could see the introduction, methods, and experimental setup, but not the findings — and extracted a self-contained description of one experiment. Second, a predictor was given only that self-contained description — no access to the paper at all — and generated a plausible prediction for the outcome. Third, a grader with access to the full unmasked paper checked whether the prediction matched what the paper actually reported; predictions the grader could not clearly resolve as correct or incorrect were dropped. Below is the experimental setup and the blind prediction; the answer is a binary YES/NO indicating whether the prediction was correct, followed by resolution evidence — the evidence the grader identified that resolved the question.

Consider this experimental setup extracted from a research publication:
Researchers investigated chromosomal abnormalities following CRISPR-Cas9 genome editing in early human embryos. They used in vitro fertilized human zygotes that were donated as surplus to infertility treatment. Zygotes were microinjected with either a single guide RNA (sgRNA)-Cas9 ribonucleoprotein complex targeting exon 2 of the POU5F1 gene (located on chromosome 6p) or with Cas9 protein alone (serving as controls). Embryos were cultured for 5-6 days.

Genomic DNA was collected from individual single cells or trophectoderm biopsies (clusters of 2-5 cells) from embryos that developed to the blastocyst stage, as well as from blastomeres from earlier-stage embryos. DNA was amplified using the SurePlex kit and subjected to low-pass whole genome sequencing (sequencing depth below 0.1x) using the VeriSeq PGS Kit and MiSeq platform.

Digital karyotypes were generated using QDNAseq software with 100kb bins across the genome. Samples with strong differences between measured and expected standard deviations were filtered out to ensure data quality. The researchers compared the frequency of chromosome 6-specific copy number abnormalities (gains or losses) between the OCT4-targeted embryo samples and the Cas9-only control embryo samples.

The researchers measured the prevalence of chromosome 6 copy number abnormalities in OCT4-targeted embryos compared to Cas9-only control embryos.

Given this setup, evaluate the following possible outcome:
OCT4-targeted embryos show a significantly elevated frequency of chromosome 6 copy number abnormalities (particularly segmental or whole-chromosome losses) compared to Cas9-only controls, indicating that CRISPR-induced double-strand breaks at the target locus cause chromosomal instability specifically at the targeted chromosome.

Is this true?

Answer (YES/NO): YES